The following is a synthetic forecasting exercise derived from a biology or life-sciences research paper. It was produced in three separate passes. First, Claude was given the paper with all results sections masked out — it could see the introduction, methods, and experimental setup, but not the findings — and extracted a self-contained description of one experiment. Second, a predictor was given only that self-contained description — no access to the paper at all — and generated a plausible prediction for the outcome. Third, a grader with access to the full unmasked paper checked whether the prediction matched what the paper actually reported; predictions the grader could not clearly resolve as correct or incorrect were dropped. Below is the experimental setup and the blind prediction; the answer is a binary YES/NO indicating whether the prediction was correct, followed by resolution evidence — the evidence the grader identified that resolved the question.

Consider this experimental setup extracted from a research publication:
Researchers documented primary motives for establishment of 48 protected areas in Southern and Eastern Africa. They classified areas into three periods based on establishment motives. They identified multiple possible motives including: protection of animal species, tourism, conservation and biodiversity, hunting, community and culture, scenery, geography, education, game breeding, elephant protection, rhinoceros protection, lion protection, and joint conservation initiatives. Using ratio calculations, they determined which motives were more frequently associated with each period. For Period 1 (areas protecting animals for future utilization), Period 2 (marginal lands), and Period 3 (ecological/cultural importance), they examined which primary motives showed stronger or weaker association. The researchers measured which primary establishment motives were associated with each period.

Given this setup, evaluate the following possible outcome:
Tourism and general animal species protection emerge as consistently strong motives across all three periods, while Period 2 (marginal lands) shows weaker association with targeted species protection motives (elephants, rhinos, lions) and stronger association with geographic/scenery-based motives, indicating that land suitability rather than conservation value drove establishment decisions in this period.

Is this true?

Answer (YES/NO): NO